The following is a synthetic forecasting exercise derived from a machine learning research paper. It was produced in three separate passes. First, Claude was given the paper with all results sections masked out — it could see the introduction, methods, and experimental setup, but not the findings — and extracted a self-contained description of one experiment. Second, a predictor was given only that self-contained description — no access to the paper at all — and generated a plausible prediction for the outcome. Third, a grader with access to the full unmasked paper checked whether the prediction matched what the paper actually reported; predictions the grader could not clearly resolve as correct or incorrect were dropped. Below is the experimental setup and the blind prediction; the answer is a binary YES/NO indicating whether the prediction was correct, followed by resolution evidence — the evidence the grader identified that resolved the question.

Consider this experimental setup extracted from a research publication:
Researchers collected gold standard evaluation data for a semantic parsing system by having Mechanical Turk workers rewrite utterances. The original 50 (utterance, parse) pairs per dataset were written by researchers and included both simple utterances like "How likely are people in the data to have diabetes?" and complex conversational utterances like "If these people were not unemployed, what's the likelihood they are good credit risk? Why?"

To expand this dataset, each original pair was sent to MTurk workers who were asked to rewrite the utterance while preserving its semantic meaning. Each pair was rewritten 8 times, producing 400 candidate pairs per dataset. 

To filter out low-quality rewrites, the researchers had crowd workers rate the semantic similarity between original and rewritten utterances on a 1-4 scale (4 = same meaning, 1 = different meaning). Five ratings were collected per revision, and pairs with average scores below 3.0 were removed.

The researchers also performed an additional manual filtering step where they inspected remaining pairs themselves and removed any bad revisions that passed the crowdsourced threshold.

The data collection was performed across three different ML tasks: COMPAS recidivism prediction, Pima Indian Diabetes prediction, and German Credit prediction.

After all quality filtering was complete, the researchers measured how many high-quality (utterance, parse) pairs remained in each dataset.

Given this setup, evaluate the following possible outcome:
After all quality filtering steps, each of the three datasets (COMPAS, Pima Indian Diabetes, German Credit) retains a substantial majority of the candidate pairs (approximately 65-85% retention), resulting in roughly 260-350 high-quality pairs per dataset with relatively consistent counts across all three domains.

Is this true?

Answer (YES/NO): NO